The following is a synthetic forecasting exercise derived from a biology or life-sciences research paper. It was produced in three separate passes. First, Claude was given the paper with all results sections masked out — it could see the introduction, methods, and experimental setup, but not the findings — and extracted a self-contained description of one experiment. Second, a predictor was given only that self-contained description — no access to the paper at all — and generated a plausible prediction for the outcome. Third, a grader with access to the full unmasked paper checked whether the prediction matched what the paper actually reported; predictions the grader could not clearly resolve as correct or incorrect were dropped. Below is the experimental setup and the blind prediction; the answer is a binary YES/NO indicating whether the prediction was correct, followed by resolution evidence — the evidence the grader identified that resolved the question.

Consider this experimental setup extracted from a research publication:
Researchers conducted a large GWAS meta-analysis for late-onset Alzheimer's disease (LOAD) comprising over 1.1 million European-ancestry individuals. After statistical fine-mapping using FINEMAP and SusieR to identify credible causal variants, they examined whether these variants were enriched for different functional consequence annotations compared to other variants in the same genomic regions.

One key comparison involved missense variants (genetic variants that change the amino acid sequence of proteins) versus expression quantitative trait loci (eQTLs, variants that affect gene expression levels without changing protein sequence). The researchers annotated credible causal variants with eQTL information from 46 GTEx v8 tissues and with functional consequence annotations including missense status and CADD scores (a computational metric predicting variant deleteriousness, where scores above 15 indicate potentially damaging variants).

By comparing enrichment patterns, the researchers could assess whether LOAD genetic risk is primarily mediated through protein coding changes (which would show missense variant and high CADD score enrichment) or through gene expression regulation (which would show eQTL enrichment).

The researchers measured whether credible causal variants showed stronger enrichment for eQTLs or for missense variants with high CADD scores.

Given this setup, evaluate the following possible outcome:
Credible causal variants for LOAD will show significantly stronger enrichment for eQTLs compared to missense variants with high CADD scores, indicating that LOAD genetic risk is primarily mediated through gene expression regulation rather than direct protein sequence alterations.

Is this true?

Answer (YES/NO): YES